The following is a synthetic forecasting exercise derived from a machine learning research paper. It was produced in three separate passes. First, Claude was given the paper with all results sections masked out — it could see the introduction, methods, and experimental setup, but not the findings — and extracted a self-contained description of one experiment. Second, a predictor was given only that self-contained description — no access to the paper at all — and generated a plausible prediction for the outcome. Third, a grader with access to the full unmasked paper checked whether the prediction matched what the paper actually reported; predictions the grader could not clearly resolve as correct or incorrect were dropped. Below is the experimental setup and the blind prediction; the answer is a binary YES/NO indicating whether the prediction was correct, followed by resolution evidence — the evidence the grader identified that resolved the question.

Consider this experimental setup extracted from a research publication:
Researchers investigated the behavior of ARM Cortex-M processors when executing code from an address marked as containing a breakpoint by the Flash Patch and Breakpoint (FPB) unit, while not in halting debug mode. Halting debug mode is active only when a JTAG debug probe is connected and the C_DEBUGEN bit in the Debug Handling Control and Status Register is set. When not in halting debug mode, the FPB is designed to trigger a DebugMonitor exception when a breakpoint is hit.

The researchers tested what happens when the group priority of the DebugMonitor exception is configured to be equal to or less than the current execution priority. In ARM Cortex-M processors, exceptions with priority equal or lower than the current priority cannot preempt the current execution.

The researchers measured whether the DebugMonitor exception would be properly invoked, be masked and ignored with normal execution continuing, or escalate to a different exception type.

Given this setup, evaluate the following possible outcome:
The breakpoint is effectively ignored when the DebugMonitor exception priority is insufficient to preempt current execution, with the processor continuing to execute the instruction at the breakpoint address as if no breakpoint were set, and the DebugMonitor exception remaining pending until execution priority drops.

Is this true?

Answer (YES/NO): NO